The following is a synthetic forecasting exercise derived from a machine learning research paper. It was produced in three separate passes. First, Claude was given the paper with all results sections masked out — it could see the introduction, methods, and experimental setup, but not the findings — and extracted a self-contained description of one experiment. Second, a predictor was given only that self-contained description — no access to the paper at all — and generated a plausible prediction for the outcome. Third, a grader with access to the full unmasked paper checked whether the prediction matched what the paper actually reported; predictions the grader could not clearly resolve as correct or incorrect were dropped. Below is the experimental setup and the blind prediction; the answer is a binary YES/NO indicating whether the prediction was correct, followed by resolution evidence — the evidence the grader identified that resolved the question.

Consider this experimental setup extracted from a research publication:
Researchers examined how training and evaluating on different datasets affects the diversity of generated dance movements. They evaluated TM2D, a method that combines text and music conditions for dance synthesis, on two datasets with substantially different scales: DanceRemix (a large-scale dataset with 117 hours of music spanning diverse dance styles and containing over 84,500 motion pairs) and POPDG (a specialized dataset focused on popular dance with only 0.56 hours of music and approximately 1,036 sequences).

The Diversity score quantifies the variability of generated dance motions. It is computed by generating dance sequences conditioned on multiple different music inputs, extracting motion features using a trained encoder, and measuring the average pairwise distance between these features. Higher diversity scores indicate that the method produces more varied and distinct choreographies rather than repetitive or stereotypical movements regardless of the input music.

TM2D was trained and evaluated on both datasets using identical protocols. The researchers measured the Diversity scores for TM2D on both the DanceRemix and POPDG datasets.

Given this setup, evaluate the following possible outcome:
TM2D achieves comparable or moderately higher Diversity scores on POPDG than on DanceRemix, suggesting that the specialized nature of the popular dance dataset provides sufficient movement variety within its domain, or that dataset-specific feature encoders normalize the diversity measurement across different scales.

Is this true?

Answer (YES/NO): NO